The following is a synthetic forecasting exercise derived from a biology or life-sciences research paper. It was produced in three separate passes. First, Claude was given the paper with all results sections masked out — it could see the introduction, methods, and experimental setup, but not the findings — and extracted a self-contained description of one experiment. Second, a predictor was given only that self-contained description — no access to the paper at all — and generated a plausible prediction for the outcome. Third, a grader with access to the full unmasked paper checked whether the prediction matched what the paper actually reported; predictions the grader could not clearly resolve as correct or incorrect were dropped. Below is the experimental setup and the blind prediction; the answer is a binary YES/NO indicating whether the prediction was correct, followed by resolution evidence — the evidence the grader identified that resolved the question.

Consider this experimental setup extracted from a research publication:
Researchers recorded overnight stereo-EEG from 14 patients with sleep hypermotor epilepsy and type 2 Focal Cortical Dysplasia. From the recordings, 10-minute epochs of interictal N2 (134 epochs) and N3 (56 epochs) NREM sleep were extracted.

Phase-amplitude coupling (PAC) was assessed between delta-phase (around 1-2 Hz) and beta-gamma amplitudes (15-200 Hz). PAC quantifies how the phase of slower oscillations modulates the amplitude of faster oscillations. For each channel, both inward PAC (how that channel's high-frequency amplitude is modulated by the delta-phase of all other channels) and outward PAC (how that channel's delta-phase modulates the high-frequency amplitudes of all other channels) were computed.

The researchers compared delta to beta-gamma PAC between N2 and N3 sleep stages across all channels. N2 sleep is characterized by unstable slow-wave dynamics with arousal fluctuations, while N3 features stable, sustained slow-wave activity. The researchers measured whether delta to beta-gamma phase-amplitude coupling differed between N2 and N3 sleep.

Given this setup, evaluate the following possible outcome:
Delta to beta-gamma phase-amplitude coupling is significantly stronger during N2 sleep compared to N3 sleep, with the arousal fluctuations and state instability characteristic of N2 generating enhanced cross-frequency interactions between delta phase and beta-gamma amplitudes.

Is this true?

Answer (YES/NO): NO